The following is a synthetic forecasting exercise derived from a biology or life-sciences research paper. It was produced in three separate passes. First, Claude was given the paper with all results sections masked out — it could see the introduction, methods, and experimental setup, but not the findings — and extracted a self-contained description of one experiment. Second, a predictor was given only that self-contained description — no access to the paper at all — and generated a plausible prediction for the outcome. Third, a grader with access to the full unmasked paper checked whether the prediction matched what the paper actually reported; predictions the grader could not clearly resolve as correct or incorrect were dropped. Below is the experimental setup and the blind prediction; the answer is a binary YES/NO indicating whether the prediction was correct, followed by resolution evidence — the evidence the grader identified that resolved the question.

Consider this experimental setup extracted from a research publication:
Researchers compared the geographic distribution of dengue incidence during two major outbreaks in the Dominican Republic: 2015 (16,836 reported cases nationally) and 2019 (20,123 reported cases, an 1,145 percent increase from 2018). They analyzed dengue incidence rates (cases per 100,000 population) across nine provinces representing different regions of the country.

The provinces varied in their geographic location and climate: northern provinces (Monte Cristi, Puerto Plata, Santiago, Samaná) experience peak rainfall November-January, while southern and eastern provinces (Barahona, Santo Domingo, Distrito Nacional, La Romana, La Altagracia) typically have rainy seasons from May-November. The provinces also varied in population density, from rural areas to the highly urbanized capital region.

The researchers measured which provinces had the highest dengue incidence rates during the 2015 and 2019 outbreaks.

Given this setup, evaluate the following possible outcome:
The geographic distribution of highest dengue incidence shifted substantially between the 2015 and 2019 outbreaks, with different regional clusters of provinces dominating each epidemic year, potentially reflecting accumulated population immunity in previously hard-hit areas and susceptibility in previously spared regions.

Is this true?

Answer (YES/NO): YES